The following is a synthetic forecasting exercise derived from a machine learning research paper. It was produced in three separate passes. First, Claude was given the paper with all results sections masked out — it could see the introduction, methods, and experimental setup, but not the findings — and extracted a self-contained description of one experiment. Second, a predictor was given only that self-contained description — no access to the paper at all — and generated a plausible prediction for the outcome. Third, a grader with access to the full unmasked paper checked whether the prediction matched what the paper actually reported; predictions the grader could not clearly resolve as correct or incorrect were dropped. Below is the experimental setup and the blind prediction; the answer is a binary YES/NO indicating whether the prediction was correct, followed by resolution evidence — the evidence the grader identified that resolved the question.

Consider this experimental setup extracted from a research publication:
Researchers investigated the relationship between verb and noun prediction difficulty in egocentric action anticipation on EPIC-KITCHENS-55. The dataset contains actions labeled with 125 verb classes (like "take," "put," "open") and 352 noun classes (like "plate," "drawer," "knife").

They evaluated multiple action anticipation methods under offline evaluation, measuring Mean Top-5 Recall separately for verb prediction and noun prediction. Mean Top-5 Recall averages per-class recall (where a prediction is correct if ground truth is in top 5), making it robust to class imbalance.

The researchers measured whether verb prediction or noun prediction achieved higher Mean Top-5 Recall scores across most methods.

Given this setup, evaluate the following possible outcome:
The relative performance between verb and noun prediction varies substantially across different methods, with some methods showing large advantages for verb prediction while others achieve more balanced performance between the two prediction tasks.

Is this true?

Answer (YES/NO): NO